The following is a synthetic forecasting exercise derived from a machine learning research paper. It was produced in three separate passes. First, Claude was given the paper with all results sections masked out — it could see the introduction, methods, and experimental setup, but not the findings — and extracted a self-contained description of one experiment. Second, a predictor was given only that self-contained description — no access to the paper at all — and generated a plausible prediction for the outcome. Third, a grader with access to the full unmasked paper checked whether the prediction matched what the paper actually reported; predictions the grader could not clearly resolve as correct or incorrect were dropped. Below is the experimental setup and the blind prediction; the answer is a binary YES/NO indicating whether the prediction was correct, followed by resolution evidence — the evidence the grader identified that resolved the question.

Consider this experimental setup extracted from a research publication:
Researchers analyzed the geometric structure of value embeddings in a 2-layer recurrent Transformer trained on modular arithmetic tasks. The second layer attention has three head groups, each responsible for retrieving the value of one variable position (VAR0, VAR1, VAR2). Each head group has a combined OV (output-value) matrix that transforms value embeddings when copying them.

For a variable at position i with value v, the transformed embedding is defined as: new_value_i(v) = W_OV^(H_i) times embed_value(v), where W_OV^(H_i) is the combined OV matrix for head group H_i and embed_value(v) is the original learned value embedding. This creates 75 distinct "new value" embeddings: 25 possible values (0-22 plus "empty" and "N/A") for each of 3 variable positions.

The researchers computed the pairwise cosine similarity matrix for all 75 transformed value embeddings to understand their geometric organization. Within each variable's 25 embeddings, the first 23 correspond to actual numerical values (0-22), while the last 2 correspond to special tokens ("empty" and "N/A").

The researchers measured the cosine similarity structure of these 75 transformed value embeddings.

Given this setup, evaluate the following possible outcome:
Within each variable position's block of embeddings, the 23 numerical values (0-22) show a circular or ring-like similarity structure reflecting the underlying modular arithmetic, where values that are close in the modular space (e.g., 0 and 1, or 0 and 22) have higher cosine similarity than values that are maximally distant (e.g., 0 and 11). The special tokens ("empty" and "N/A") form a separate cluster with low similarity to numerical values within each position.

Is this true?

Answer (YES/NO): NO